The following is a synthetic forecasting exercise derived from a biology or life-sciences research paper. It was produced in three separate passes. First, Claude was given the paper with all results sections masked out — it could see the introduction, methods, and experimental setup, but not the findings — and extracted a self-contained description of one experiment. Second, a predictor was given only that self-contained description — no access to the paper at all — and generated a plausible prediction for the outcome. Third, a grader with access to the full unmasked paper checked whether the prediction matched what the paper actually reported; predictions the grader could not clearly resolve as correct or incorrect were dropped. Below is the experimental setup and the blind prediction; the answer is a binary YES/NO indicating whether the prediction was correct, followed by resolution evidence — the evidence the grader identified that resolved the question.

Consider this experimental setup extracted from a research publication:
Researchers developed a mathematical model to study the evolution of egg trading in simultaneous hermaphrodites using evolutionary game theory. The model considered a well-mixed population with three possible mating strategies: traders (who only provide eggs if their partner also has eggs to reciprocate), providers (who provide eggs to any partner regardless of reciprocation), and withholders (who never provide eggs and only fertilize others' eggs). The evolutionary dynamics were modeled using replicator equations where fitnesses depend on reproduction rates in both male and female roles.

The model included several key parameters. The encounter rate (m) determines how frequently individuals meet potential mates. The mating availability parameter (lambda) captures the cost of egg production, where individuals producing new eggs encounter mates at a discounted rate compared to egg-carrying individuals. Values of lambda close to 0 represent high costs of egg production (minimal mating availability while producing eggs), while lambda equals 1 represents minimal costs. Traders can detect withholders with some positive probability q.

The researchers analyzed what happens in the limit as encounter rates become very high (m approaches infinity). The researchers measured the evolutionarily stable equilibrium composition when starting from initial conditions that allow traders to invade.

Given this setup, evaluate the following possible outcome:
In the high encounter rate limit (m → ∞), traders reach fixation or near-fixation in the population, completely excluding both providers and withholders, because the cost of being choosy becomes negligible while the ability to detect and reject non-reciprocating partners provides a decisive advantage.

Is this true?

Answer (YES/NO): NO